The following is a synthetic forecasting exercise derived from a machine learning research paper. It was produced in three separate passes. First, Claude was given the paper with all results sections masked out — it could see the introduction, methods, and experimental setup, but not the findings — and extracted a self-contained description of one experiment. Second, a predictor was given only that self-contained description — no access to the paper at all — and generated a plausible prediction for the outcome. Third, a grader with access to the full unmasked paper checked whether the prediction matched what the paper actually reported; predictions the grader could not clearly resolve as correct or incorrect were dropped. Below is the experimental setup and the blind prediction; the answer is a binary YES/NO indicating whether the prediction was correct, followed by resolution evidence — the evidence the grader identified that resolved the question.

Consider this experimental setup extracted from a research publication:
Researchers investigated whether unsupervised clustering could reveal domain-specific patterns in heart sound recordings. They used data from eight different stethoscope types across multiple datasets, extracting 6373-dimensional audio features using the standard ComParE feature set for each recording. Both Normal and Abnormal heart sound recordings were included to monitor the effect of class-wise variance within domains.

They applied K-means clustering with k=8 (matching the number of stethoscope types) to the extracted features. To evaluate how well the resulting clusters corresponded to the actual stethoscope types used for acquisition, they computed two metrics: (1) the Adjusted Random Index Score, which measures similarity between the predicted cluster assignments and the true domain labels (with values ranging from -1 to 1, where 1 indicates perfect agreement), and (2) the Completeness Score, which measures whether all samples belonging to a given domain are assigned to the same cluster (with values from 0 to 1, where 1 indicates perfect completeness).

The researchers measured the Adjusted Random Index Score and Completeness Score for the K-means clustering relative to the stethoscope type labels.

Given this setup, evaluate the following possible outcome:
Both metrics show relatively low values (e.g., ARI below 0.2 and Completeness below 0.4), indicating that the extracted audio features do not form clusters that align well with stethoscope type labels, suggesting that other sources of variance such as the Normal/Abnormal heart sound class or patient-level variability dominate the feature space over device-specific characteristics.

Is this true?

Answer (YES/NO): NO